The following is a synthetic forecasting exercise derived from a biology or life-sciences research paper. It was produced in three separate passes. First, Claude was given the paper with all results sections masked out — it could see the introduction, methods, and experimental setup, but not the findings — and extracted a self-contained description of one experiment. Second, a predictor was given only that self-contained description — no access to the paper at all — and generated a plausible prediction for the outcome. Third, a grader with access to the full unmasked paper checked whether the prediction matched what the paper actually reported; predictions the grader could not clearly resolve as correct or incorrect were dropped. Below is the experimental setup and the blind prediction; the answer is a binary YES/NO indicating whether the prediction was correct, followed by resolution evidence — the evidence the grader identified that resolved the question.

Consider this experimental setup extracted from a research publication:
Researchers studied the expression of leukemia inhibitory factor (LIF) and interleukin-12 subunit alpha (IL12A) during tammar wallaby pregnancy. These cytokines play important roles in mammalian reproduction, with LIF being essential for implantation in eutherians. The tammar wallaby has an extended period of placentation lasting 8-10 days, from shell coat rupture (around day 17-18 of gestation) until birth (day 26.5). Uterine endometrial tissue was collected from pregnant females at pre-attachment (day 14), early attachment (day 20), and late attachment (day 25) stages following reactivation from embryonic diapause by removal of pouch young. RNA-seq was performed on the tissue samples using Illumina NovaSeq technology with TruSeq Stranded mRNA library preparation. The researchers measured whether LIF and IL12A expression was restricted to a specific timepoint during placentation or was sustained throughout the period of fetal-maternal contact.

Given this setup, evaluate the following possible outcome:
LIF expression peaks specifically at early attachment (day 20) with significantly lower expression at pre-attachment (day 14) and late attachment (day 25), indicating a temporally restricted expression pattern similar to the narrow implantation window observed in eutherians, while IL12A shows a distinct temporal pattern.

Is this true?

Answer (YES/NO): NO